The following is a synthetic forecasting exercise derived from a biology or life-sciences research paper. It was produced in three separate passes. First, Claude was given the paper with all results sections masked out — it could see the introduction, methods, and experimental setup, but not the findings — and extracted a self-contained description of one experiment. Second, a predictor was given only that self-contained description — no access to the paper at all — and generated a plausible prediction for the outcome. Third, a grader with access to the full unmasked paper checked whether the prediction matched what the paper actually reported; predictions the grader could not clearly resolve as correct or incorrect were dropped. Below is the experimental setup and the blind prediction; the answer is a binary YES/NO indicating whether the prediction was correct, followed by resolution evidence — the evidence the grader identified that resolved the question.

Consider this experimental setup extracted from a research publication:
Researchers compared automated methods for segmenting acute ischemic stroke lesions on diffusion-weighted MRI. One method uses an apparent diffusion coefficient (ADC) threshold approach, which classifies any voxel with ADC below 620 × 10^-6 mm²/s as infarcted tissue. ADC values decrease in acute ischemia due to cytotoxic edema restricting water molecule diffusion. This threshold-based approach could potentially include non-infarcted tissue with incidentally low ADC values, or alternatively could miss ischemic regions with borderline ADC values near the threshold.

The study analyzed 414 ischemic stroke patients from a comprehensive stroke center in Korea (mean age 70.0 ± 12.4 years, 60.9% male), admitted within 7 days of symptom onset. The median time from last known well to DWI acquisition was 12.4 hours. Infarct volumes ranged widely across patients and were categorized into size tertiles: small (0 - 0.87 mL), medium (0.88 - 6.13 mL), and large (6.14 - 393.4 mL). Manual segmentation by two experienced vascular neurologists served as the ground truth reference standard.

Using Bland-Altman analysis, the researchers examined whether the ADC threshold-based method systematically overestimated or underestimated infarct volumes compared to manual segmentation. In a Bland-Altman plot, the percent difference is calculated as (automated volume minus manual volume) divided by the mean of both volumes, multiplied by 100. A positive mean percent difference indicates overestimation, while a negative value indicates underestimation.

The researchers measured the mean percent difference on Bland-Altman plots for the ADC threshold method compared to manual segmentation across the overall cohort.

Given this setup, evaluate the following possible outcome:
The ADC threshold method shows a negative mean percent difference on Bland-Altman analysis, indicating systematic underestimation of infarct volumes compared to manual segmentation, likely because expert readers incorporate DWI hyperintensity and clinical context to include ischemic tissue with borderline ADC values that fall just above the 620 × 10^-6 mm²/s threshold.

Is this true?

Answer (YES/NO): NO